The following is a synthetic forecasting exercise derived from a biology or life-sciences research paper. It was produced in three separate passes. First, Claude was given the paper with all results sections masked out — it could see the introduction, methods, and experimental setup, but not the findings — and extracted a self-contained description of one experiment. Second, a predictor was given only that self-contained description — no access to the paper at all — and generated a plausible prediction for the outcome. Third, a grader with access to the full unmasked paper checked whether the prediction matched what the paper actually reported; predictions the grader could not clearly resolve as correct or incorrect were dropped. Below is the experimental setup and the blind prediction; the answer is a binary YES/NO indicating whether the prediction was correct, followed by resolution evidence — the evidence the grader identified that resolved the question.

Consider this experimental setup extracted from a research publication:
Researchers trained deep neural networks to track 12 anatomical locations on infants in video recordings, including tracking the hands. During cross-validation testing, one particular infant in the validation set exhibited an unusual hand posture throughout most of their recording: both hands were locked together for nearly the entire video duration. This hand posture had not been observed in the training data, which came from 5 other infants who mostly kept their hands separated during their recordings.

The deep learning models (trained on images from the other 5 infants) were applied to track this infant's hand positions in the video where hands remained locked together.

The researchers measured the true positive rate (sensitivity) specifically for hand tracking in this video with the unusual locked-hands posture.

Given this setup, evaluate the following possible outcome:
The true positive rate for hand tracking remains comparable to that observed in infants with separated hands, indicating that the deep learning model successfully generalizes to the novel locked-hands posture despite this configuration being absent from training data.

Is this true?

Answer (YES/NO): NO